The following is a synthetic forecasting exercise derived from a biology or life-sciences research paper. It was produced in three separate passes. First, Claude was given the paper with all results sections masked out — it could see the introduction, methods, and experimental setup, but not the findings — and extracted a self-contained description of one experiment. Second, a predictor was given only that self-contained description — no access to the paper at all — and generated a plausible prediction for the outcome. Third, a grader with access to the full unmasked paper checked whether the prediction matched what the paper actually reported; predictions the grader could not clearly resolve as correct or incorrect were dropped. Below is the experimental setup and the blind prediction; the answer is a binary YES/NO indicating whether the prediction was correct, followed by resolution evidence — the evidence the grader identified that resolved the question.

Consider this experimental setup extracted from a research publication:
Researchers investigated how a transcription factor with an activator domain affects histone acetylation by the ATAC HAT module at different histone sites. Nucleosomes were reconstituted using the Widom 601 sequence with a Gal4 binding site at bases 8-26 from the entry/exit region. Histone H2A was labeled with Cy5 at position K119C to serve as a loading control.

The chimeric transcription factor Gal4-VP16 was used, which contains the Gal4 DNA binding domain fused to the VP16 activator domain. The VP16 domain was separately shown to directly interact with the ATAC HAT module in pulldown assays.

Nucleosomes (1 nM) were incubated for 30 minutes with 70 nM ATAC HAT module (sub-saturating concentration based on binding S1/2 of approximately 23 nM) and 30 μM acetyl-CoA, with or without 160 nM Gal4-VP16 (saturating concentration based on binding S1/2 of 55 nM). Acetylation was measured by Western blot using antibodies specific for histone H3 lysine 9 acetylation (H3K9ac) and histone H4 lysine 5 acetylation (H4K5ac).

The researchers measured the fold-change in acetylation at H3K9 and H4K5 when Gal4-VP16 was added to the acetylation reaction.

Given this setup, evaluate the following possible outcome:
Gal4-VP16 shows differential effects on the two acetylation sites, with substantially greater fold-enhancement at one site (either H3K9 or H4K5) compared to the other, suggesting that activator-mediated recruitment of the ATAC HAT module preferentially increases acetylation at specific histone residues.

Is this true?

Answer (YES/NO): NO